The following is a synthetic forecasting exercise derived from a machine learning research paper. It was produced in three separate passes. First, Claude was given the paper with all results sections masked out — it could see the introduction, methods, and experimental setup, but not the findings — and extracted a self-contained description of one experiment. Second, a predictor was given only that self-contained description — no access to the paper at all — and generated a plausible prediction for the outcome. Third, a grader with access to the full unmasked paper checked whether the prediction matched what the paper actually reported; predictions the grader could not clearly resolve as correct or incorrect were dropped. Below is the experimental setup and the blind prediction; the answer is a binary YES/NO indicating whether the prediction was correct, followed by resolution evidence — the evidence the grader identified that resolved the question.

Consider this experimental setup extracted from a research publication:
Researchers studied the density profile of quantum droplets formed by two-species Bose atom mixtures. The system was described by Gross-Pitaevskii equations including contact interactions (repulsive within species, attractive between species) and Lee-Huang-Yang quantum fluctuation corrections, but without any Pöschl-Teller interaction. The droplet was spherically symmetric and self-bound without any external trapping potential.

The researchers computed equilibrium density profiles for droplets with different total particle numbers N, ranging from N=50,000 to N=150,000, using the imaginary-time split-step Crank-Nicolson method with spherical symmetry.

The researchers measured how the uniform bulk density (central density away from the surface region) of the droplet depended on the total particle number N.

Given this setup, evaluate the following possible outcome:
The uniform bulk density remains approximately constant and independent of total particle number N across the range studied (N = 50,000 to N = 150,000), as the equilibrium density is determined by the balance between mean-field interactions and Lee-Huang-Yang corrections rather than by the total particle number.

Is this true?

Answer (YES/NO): YES